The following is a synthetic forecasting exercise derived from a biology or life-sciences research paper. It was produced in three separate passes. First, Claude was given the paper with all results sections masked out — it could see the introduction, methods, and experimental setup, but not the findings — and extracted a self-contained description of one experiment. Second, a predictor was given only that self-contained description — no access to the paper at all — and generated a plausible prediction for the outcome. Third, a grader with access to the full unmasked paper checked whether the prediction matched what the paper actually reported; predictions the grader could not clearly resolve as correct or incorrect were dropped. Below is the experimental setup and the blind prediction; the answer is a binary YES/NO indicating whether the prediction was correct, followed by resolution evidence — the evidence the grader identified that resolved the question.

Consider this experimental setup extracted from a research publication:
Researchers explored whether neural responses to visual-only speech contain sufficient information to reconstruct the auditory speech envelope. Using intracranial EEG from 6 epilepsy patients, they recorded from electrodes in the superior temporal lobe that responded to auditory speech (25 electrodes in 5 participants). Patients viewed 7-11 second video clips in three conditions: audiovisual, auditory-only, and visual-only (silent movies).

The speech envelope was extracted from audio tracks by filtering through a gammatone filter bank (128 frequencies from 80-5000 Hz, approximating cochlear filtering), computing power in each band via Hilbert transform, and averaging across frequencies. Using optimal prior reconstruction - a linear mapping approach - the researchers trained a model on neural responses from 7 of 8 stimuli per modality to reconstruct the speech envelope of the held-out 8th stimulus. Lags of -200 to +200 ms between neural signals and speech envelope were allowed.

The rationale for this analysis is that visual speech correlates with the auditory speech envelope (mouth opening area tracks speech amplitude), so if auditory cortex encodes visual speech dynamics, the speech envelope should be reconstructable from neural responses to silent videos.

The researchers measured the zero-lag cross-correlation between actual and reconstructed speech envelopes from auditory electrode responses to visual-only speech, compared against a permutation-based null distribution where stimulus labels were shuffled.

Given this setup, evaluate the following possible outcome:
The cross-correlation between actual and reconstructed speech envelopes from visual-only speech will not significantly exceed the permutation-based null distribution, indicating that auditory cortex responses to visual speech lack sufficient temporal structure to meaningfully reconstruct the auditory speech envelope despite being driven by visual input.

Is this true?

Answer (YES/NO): NO